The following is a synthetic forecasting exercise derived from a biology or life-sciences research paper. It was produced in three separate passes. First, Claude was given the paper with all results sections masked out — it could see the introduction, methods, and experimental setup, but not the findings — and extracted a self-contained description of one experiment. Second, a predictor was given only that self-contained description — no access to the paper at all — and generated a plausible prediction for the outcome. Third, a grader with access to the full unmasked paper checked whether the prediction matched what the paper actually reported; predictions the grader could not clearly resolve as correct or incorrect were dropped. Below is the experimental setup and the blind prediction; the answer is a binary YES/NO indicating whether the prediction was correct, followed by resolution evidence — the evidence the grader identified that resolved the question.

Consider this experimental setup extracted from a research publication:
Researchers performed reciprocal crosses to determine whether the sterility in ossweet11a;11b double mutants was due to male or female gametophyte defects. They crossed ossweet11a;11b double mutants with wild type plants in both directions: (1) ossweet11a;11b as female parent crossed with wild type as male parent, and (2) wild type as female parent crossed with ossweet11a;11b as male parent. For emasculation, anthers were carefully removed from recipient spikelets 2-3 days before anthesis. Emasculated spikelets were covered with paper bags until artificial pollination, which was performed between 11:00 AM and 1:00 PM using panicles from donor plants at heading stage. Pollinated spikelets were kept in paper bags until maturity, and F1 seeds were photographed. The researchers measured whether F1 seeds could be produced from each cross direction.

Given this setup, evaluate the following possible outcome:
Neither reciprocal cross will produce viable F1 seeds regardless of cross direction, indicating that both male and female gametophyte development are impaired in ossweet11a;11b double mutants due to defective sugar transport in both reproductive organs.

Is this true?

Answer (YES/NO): NO